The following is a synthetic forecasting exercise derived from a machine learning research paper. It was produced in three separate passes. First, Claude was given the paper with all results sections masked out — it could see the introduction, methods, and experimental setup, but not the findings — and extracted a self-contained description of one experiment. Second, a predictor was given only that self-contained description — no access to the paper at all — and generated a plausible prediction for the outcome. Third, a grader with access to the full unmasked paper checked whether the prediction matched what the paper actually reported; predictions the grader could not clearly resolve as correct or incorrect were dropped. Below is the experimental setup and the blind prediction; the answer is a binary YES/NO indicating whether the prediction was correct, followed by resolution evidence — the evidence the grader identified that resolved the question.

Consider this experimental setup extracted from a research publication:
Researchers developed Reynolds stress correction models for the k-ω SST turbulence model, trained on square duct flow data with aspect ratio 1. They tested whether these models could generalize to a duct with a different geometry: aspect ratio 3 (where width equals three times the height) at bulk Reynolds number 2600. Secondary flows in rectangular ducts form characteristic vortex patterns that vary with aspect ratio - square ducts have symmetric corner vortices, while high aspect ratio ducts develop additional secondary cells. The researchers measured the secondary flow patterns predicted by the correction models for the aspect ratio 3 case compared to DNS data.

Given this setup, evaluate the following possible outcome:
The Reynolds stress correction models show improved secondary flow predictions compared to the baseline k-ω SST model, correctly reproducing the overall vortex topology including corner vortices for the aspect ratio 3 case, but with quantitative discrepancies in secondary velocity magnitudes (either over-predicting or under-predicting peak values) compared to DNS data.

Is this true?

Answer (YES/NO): YES